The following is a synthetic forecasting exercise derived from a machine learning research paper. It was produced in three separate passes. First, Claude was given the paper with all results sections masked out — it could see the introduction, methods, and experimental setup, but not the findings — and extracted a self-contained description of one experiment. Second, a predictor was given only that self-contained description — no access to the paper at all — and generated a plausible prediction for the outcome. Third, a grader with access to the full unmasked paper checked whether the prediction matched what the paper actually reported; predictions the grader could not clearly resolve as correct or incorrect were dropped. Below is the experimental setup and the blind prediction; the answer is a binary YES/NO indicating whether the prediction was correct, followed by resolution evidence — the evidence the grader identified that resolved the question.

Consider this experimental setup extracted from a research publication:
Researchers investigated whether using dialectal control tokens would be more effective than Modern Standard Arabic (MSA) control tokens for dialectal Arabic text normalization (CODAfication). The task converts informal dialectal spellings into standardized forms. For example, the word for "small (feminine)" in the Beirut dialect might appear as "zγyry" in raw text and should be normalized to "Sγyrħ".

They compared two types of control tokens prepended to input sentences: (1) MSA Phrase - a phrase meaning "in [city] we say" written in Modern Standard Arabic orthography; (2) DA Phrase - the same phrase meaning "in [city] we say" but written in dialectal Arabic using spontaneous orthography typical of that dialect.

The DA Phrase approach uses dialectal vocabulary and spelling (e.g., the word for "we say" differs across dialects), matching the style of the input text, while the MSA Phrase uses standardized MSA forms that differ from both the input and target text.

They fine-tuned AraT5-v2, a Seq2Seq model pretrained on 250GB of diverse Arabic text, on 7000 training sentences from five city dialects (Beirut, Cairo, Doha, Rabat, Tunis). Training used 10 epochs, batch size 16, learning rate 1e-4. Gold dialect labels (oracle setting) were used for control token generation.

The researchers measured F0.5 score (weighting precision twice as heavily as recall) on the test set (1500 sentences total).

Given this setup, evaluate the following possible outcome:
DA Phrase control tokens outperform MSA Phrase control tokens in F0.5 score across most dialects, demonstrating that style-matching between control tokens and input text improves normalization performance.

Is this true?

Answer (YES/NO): NO